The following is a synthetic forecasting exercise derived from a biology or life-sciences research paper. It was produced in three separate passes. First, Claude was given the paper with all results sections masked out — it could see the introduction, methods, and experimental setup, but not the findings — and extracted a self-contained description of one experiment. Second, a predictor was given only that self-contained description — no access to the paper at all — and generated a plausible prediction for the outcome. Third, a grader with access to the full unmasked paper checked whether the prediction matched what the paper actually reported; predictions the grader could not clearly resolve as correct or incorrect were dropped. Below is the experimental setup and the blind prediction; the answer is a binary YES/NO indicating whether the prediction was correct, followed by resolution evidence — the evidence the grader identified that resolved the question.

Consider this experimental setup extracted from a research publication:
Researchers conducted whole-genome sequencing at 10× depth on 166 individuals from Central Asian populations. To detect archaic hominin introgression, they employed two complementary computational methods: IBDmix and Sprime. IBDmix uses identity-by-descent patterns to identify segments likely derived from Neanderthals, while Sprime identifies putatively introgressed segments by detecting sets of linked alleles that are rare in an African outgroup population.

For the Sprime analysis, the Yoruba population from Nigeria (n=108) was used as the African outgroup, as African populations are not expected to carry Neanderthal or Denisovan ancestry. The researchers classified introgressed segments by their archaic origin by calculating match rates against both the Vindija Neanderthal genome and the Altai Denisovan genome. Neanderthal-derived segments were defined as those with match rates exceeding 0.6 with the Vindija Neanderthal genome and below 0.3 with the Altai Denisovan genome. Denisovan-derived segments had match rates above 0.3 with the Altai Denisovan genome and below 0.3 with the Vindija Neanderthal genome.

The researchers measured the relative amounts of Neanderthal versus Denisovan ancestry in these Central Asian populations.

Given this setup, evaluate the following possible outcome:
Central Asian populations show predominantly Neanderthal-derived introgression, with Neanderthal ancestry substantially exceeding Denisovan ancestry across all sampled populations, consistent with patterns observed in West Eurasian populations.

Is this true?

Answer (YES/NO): YES